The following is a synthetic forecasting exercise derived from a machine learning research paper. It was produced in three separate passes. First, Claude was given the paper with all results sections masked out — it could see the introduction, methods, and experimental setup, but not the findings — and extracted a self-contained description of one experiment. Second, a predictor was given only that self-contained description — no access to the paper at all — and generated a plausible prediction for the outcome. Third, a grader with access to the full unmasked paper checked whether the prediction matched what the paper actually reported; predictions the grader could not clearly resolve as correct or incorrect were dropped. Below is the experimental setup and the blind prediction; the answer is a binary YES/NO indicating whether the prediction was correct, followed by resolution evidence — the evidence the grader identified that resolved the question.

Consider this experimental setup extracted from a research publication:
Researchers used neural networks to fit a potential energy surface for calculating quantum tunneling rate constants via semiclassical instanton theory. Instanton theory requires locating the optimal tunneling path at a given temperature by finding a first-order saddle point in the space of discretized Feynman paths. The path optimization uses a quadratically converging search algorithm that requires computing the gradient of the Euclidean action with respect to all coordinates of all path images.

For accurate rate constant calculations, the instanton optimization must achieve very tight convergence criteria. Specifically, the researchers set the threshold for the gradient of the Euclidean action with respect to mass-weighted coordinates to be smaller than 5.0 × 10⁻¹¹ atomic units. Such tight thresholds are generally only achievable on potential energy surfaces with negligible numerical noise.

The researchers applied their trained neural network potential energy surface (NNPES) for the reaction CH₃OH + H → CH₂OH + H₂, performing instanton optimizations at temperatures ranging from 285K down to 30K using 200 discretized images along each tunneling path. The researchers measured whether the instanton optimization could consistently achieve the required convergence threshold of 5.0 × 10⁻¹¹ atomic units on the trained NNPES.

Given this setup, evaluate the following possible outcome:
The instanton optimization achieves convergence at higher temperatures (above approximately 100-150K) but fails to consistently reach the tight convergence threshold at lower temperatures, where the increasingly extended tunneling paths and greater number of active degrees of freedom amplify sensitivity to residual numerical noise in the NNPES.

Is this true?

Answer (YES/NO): NO